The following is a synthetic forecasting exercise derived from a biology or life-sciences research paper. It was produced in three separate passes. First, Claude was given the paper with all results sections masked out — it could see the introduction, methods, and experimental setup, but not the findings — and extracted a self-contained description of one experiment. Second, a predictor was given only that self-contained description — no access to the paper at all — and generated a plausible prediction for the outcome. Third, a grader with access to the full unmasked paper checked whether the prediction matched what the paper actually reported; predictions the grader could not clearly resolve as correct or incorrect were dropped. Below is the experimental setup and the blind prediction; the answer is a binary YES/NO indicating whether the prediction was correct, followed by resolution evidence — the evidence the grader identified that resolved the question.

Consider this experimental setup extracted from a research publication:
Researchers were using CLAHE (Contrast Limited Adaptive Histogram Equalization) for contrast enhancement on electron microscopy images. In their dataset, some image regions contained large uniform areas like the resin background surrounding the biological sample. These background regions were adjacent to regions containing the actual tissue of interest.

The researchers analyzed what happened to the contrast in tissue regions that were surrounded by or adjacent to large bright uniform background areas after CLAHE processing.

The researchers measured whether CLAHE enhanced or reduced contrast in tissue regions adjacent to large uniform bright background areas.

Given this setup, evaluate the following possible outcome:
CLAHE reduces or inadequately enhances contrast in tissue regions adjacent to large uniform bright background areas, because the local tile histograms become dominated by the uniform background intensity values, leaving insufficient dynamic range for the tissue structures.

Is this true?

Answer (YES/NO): YES